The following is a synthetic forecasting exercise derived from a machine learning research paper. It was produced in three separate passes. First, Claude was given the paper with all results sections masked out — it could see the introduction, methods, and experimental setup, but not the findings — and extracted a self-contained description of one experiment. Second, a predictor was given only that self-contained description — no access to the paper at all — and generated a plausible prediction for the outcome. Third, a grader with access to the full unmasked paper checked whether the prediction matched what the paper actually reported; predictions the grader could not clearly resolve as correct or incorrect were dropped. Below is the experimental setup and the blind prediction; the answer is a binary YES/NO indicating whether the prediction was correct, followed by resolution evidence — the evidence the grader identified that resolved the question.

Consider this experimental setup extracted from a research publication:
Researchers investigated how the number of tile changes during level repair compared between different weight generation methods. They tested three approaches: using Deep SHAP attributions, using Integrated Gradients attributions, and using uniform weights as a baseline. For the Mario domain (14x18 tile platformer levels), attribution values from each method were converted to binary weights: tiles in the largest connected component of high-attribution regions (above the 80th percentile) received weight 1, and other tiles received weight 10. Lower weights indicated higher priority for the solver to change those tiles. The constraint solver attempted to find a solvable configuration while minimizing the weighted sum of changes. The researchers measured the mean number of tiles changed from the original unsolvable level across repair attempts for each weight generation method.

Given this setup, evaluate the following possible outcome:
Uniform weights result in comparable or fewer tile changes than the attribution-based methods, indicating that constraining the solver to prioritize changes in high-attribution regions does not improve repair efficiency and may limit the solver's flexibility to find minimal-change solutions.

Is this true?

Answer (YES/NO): YES